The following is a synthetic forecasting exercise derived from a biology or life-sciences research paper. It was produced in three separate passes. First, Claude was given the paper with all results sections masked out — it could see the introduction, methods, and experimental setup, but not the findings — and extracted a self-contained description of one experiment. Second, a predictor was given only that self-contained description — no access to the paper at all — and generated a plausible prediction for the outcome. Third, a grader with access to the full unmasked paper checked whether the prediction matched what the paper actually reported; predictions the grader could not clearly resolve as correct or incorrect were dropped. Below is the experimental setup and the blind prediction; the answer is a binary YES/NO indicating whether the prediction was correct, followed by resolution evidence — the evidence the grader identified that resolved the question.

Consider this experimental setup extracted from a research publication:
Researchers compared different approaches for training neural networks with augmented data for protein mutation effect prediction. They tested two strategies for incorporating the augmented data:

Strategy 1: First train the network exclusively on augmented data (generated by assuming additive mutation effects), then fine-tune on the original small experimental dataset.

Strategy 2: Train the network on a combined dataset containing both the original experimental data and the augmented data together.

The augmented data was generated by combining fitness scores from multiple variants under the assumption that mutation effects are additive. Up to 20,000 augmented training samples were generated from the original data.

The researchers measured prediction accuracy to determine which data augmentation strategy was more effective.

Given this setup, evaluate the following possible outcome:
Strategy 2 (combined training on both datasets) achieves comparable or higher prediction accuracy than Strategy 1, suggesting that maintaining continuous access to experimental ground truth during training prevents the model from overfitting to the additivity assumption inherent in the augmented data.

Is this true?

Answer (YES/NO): YES